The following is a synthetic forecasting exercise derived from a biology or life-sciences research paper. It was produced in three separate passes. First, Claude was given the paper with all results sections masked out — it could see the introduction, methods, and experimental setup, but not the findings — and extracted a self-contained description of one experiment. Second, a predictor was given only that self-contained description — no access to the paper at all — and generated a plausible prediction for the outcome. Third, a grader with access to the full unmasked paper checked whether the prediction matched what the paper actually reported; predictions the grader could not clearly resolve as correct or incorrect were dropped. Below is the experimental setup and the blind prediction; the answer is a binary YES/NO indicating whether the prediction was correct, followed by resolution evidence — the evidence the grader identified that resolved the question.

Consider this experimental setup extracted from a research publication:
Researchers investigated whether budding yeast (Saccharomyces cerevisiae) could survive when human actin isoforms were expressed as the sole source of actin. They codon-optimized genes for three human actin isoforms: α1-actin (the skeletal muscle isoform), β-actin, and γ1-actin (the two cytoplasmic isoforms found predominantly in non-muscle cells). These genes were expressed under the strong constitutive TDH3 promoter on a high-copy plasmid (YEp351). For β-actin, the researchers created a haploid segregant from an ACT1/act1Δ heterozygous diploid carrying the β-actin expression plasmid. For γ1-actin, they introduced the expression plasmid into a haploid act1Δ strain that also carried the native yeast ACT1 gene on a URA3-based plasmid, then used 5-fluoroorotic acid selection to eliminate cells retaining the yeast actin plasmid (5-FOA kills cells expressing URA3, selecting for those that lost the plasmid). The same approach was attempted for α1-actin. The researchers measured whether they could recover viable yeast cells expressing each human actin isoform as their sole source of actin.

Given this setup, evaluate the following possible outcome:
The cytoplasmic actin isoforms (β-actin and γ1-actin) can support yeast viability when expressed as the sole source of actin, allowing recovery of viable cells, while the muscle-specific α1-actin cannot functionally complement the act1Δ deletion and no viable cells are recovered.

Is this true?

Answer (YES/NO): YES